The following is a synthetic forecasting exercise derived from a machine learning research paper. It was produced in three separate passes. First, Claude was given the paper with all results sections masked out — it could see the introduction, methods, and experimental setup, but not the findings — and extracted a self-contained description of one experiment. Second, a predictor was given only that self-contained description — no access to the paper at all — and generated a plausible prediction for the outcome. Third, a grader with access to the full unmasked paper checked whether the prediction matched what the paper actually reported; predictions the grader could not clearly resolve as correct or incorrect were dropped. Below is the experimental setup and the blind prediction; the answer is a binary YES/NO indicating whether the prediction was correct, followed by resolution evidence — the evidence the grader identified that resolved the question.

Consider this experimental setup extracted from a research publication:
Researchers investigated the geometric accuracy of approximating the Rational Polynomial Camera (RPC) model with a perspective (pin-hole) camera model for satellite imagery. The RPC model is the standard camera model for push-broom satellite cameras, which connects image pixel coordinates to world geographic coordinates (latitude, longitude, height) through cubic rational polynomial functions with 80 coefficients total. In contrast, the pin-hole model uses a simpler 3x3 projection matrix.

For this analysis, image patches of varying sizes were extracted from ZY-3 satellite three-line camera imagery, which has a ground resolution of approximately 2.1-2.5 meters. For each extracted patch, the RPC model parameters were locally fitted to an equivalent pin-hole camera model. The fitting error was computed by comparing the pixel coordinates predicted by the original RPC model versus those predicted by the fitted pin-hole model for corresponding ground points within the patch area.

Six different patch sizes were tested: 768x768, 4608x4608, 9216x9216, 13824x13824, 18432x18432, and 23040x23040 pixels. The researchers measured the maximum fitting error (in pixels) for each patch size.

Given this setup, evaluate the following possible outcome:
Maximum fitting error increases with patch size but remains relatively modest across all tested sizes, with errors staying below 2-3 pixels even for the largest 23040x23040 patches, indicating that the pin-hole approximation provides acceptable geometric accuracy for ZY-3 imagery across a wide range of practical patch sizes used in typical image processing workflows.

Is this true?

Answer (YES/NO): NO